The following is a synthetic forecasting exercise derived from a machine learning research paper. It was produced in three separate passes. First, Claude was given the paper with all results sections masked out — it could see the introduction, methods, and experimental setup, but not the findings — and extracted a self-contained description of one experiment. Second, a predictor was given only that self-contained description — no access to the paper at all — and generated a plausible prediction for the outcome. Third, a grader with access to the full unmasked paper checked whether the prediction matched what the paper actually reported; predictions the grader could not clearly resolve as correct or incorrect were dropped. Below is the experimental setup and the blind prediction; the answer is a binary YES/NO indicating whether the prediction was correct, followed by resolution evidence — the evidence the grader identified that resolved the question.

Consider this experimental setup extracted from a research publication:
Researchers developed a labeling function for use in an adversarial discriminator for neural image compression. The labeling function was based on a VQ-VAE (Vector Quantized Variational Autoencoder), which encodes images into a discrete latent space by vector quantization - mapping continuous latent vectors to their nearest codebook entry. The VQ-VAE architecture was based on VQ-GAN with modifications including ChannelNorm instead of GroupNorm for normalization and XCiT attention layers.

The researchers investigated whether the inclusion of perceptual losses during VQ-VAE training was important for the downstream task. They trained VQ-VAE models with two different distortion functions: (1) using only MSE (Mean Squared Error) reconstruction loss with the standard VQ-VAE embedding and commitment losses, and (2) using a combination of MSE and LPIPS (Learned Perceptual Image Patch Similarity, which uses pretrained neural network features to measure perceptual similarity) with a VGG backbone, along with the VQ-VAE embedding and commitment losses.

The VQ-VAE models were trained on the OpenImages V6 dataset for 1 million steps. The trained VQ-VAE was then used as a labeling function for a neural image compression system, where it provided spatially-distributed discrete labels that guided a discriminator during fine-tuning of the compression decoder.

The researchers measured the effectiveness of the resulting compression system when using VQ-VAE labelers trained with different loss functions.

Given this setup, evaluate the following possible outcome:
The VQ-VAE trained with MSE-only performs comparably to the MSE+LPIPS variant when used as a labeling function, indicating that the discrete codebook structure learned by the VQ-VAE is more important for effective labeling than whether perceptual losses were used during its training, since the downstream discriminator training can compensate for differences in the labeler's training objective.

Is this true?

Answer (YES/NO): NO